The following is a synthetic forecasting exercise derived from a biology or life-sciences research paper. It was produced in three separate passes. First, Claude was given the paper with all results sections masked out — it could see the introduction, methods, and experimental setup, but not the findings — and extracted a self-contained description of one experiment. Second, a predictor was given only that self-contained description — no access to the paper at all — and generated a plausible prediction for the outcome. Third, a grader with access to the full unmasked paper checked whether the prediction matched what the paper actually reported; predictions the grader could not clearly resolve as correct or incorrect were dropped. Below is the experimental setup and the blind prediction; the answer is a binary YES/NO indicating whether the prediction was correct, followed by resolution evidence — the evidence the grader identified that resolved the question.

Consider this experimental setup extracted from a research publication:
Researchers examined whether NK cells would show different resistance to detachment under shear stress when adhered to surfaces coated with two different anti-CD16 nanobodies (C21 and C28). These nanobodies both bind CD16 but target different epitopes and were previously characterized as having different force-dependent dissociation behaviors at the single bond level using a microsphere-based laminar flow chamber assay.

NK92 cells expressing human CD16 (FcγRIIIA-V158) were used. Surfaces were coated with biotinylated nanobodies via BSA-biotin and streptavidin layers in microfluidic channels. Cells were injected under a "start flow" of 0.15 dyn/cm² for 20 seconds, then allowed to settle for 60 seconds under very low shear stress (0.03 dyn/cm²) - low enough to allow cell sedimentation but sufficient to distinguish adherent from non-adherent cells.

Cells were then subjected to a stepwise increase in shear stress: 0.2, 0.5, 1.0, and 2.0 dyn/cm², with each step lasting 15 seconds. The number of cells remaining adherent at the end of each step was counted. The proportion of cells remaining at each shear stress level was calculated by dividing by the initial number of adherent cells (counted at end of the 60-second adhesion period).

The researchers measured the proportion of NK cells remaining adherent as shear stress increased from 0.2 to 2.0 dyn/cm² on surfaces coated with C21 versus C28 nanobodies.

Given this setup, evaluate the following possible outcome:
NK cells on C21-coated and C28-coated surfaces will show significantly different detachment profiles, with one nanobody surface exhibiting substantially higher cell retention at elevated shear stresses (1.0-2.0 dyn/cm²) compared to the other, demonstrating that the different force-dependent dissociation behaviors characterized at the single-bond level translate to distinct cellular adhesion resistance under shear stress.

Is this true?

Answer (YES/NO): YES